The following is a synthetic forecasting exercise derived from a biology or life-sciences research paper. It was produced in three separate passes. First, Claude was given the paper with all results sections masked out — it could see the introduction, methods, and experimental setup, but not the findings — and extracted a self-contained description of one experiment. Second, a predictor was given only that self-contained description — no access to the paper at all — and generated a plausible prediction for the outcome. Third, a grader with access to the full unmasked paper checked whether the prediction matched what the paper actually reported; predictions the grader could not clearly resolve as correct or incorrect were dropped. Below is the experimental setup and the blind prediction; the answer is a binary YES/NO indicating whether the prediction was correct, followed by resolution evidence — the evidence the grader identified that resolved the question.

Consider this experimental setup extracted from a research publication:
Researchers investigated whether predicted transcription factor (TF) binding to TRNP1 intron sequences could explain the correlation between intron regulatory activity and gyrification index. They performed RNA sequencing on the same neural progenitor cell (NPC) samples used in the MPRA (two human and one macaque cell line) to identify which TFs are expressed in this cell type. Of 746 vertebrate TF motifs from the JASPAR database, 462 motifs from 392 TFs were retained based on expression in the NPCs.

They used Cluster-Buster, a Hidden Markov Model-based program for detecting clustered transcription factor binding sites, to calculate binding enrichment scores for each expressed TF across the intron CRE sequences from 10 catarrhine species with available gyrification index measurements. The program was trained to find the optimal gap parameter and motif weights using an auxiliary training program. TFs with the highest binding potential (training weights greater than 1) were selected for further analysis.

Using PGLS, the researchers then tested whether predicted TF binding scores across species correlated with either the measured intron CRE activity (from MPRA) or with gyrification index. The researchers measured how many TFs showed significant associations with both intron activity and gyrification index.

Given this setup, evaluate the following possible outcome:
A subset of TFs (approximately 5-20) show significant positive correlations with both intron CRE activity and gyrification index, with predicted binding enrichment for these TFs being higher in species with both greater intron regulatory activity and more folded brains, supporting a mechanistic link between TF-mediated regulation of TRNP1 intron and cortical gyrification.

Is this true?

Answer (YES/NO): NO